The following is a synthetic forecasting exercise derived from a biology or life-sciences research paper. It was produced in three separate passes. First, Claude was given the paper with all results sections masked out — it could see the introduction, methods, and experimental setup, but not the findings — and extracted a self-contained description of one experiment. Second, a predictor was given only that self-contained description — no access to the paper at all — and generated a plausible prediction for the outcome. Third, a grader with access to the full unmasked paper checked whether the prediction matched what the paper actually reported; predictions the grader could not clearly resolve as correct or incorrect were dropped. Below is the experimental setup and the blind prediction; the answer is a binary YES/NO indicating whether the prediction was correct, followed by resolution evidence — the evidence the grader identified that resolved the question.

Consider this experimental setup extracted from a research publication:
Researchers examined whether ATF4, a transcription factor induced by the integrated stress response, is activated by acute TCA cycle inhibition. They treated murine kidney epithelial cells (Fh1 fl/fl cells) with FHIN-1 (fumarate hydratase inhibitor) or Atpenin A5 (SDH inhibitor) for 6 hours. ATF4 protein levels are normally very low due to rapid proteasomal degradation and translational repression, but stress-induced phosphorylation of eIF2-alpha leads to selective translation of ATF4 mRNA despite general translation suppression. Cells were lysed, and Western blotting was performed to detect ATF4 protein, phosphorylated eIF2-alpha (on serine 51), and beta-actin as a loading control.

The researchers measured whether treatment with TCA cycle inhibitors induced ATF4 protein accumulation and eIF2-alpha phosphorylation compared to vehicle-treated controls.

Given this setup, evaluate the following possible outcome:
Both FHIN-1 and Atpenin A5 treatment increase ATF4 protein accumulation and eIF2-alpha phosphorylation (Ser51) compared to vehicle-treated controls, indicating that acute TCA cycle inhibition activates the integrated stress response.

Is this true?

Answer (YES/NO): YES